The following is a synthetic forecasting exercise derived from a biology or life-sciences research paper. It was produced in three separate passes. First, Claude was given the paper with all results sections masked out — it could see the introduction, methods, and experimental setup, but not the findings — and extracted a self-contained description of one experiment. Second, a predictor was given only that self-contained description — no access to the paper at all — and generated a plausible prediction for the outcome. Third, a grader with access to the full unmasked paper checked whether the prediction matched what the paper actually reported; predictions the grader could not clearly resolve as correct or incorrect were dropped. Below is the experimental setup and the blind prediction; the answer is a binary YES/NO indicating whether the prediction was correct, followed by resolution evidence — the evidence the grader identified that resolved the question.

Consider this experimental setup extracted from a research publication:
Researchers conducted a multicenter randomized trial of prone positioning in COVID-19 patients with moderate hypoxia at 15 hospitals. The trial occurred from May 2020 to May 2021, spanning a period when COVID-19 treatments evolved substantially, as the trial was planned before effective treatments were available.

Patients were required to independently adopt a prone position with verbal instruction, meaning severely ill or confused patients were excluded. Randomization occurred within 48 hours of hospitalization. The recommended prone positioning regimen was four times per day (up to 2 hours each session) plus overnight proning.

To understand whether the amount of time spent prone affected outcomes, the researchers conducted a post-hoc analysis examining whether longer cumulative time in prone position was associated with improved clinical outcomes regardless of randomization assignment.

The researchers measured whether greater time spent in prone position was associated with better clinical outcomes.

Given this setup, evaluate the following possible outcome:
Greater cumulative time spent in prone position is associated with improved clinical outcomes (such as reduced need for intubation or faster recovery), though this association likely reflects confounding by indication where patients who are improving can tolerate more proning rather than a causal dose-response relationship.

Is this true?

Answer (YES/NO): NO